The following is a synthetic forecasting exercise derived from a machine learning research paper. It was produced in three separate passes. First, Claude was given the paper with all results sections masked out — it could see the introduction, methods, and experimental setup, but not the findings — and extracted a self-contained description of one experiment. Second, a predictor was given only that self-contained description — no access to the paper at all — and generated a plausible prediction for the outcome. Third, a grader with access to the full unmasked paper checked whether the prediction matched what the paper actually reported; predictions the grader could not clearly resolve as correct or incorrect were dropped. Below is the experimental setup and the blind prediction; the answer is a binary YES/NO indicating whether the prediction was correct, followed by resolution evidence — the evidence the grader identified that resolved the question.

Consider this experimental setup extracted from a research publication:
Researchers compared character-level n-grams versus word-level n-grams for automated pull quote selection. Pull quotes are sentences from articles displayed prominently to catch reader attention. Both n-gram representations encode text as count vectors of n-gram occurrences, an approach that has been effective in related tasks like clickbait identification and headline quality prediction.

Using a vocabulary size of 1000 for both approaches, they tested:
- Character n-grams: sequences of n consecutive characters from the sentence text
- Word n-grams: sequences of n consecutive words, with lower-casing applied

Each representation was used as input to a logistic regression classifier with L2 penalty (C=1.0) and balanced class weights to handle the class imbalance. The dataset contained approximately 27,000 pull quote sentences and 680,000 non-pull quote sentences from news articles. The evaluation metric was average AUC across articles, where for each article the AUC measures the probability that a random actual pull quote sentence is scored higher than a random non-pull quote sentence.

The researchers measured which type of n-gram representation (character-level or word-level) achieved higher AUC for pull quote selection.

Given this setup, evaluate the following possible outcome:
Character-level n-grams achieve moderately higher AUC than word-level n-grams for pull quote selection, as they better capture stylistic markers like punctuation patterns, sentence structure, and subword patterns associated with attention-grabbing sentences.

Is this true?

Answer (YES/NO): YES